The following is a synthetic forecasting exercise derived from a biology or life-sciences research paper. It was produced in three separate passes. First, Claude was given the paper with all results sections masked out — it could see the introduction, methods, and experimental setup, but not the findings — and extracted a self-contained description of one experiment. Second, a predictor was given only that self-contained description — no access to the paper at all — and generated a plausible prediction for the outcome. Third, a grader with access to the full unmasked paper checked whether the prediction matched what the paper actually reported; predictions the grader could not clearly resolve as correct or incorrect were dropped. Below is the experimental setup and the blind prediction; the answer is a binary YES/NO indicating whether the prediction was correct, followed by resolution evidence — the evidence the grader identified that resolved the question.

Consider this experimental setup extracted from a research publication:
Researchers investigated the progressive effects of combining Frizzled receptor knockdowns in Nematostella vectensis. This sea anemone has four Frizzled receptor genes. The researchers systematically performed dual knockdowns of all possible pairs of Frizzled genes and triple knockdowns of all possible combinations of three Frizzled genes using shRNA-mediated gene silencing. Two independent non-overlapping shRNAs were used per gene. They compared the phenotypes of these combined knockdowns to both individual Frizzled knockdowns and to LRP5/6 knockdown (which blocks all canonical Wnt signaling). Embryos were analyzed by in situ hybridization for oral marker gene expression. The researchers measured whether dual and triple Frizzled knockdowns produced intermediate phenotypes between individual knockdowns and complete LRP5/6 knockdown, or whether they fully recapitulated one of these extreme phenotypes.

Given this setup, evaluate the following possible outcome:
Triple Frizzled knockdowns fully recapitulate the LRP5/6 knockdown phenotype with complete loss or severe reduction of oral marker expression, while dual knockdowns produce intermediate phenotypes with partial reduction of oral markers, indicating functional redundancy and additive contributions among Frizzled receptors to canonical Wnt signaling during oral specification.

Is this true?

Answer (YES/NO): NO